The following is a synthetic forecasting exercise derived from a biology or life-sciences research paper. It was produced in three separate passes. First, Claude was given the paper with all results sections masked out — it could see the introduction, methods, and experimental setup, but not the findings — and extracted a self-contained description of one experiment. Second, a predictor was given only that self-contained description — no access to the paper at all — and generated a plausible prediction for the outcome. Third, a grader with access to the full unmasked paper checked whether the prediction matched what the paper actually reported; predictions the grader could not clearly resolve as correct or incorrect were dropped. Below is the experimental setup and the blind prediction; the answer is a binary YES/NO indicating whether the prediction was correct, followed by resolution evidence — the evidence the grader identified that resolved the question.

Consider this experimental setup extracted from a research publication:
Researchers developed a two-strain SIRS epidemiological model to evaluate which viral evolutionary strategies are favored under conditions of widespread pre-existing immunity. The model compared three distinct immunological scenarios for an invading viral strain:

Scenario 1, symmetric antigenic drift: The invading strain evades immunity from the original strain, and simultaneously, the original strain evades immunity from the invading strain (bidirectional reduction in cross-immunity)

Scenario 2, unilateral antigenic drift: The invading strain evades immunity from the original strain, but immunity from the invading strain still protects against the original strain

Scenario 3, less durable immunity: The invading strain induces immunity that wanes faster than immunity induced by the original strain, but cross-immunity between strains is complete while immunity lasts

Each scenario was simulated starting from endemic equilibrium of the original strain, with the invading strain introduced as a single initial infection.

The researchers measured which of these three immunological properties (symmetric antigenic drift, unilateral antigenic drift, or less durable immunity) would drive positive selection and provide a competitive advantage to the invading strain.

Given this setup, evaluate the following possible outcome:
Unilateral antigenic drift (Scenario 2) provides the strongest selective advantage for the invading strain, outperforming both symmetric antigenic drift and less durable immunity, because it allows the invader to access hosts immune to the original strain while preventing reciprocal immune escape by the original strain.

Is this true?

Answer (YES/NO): NO